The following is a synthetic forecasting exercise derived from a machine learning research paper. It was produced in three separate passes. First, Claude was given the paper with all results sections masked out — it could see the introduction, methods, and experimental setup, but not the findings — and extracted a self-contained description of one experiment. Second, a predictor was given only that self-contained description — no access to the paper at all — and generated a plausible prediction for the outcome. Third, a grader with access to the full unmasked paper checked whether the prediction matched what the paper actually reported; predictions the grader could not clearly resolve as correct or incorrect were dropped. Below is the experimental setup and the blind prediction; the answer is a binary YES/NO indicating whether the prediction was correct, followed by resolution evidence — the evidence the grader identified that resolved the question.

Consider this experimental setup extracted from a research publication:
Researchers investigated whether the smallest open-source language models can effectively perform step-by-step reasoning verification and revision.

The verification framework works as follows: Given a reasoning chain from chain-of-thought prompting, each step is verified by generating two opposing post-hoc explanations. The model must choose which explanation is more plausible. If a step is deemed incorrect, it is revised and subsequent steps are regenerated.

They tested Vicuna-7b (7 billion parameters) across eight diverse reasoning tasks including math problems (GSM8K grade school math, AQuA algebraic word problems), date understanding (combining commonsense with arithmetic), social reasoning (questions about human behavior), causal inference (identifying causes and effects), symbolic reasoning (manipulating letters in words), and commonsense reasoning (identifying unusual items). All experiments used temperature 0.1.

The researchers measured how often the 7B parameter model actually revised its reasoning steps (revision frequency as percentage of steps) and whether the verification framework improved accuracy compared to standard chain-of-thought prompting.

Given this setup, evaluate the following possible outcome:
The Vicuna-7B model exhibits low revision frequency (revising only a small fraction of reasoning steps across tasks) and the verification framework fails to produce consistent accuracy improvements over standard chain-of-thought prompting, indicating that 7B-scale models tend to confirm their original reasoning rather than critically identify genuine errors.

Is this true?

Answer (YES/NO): YES